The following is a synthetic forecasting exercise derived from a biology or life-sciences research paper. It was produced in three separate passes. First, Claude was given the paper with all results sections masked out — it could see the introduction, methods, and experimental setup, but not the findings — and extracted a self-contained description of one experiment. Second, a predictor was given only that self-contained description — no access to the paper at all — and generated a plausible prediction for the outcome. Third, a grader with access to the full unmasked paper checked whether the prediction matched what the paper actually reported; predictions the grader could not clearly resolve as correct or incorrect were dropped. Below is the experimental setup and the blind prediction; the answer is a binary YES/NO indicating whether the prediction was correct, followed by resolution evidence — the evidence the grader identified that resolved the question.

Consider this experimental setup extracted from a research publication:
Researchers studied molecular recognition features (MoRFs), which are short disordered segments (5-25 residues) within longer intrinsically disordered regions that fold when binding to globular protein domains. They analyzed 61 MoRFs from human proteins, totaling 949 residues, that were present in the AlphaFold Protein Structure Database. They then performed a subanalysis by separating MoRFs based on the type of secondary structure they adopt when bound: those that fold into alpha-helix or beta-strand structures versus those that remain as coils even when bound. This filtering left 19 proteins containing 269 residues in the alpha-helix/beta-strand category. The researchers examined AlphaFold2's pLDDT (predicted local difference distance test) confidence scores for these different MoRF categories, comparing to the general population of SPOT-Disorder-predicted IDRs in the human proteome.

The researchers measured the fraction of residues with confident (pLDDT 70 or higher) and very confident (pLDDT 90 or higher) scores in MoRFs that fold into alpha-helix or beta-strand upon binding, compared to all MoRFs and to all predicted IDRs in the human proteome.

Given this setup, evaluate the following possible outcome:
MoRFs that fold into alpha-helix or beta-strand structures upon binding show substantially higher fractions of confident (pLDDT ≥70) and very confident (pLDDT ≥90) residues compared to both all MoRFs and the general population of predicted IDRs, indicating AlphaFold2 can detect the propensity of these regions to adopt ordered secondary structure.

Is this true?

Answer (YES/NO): YES